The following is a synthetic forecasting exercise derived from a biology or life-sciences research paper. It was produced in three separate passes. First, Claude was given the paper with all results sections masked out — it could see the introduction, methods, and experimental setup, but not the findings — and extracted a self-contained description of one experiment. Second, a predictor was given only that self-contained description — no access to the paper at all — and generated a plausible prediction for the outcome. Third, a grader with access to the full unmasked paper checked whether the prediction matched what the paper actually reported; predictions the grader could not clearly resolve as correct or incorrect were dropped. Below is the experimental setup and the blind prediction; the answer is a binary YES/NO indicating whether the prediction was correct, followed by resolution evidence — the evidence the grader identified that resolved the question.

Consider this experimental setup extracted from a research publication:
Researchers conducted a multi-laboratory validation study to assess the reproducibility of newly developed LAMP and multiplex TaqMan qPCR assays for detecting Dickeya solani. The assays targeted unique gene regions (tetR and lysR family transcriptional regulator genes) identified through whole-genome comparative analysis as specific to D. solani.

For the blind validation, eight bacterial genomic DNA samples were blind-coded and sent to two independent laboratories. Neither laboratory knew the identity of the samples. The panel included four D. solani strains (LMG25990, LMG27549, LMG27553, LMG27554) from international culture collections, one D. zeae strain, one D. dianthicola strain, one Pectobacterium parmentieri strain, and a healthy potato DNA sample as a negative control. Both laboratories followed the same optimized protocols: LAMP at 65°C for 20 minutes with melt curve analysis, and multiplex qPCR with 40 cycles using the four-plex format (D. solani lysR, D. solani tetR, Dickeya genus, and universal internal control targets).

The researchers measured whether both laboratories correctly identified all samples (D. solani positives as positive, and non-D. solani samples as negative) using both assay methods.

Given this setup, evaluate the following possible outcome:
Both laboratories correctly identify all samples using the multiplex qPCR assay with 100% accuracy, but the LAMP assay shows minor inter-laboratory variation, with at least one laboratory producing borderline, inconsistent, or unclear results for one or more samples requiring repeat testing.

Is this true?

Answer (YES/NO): NO